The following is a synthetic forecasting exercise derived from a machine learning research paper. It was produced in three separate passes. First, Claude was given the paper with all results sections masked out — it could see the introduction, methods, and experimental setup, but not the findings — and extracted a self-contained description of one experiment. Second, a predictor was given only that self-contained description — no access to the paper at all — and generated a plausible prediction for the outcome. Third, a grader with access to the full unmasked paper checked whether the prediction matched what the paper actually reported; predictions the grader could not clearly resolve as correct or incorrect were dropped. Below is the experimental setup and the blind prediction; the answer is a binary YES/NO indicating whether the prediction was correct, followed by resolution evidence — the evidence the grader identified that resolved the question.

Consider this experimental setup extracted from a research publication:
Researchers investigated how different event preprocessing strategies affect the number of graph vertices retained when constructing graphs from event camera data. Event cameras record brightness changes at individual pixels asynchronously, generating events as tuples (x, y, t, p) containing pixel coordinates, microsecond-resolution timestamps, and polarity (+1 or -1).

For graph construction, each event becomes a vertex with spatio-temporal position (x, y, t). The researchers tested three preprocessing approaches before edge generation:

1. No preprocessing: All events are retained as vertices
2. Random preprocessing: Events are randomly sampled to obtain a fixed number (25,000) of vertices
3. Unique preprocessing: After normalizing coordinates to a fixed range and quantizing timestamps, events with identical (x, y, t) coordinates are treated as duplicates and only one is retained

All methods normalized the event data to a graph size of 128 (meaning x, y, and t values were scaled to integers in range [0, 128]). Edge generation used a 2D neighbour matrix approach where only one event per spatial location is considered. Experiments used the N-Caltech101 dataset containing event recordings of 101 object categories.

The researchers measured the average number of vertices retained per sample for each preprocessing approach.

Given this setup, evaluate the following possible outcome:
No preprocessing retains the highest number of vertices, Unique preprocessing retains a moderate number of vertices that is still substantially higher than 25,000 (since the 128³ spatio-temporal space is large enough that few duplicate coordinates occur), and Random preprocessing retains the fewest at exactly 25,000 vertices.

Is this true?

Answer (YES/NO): YES